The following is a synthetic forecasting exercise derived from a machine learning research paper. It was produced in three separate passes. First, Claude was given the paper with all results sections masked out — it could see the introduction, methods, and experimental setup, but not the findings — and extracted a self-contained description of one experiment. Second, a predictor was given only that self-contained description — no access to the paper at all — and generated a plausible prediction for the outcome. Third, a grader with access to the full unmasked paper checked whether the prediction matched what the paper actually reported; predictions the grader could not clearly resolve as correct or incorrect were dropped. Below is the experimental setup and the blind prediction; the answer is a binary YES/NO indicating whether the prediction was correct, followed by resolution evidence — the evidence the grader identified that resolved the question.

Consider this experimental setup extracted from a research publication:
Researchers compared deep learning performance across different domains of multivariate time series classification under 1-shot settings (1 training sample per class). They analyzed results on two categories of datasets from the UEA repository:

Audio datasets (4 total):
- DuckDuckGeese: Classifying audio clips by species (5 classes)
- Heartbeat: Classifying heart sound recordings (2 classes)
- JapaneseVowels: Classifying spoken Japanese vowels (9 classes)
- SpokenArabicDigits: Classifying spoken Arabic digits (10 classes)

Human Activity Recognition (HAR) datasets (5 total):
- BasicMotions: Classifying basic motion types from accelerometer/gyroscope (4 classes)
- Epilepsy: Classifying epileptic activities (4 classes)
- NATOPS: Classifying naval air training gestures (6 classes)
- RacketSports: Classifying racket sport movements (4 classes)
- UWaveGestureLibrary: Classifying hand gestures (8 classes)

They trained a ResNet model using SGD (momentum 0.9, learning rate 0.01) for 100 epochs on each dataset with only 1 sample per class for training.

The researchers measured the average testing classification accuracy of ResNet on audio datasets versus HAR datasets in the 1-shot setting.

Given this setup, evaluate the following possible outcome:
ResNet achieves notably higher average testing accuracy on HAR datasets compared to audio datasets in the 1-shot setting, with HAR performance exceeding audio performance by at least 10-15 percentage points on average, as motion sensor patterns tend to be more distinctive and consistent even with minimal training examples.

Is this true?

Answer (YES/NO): YES